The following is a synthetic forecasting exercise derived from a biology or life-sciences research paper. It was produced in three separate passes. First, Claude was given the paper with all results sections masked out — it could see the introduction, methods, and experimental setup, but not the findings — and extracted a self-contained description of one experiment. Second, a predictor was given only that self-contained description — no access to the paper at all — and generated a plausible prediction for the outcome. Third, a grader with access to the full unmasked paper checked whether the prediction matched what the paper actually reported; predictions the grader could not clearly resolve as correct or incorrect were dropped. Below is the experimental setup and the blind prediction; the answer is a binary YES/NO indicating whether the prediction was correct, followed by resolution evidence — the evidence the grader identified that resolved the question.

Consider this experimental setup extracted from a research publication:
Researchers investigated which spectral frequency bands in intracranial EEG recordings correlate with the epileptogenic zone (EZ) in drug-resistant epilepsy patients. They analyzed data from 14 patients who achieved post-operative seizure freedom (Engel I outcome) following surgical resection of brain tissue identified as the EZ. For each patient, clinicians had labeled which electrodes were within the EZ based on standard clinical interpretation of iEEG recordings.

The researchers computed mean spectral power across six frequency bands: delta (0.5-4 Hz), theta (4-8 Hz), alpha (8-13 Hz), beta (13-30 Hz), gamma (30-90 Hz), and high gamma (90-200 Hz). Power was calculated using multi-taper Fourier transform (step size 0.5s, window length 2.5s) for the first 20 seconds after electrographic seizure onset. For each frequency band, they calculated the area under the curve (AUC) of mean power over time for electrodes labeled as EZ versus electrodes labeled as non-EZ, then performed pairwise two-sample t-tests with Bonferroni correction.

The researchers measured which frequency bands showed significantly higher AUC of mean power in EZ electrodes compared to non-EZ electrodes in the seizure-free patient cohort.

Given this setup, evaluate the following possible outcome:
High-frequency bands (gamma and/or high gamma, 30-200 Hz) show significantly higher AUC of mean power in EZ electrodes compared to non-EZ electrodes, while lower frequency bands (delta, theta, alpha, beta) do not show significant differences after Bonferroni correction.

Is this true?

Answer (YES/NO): NO